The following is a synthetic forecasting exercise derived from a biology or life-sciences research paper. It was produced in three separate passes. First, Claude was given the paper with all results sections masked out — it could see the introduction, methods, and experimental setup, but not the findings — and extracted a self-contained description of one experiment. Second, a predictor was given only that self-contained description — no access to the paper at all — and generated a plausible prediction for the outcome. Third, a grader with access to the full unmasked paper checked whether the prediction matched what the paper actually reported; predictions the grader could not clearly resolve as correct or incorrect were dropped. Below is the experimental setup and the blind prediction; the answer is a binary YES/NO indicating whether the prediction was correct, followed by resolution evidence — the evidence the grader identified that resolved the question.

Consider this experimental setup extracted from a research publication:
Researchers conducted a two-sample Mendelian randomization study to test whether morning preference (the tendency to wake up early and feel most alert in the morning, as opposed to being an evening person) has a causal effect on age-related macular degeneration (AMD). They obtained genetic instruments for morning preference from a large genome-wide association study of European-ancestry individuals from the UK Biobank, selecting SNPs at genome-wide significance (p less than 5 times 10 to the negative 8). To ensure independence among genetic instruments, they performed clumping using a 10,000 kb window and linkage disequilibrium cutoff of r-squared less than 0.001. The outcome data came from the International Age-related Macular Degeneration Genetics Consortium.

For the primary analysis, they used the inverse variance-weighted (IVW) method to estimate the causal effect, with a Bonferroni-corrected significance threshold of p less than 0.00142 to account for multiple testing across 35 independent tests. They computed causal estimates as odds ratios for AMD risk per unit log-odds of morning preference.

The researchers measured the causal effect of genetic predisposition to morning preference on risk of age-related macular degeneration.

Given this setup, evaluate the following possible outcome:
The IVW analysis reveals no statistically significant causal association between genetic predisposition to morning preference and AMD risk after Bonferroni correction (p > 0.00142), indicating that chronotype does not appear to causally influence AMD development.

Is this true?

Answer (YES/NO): NO